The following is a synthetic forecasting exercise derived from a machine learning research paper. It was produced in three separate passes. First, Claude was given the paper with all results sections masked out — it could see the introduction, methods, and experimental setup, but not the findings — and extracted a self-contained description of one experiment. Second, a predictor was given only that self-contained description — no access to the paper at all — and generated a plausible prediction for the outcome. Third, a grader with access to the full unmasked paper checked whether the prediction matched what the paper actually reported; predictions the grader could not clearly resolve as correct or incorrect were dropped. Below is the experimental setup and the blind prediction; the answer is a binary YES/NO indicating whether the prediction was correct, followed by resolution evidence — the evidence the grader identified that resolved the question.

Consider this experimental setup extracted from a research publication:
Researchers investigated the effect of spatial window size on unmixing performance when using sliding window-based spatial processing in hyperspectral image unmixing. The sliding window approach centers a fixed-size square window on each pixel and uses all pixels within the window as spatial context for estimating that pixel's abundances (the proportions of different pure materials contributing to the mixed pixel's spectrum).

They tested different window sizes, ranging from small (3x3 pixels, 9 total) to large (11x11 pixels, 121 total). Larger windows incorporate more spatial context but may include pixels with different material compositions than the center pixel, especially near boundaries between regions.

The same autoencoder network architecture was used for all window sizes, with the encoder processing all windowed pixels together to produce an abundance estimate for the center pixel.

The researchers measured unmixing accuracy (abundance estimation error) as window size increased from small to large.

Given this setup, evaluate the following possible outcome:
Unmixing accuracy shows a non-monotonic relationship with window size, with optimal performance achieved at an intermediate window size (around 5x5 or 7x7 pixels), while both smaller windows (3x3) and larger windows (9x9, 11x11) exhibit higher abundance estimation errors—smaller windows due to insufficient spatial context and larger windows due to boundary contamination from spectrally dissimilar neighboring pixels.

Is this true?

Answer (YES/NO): NO